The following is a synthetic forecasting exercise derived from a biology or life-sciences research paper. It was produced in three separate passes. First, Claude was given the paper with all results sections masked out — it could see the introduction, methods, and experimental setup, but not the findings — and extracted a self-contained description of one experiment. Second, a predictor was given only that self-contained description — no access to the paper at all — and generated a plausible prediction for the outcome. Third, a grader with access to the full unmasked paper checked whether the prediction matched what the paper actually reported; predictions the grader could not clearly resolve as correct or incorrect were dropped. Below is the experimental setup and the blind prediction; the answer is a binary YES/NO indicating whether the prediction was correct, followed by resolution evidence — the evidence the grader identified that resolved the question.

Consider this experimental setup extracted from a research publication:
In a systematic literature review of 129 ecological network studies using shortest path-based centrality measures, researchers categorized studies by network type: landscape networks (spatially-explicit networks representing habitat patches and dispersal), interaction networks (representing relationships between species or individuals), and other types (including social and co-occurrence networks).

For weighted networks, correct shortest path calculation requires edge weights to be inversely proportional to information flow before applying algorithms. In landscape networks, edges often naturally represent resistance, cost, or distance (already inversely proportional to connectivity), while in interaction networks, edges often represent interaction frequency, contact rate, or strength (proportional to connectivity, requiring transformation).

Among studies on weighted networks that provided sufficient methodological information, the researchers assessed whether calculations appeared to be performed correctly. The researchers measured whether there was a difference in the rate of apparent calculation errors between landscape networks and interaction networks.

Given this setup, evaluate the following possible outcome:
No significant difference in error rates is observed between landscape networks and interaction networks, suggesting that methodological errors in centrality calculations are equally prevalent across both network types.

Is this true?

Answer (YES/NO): NO